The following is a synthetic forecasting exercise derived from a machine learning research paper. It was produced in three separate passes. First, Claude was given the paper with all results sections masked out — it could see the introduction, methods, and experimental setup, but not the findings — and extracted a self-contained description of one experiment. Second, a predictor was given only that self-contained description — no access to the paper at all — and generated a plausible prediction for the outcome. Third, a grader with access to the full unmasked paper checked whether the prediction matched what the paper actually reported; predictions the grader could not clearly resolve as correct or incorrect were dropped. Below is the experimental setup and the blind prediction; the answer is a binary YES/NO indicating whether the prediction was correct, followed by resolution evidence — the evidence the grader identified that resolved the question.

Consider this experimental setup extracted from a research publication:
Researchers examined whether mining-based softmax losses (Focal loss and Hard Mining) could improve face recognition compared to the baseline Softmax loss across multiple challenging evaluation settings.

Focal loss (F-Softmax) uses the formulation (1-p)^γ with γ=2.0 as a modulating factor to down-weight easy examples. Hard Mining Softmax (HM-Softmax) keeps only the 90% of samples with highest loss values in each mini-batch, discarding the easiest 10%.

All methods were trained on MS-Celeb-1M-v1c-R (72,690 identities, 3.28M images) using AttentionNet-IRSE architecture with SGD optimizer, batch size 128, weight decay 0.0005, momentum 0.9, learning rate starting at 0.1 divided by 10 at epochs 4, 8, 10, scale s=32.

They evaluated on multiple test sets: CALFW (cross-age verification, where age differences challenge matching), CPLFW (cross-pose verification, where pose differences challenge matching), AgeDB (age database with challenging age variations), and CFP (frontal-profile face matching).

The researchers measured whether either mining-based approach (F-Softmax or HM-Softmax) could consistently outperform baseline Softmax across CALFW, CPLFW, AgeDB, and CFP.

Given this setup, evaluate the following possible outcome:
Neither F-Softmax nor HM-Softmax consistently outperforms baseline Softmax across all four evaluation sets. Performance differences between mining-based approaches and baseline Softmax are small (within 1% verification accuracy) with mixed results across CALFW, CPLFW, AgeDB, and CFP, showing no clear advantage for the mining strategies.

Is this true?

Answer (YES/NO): NO